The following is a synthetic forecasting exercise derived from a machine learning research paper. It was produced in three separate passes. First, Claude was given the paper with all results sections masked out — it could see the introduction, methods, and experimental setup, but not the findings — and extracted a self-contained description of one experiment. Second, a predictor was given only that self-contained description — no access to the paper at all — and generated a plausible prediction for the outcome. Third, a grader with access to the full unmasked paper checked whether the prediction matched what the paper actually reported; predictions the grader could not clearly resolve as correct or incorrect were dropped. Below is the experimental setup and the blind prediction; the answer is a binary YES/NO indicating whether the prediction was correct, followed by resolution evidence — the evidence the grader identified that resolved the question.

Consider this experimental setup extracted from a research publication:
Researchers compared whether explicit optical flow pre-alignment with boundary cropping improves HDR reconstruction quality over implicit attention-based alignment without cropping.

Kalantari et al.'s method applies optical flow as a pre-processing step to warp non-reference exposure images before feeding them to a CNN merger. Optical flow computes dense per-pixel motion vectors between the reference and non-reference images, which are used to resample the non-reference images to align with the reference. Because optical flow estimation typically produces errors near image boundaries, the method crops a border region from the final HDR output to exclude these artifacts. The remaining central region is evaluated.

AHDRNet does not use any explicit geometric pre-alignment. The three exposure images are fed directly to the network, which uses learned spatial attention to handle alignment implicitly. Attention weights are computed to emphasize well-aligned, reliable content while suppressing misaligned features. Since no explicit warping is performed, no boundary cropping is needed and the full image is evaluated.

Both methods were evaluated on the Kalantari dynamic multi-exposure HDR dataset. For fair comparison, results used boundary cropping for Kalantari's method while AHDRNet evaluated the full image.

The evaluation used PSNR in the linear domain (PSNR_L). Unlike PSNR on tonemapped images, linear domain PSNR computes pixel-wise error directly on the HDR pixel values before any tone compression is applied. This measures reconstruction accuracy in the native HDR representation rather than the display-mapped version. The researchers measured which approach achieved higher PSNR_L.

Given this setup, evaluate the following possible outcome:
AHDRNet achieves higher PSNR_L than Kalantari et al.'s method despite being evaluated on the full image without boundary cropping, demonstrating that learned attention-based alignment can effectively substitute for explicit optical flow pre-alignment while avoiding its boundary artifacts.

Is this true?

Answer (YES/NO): NO